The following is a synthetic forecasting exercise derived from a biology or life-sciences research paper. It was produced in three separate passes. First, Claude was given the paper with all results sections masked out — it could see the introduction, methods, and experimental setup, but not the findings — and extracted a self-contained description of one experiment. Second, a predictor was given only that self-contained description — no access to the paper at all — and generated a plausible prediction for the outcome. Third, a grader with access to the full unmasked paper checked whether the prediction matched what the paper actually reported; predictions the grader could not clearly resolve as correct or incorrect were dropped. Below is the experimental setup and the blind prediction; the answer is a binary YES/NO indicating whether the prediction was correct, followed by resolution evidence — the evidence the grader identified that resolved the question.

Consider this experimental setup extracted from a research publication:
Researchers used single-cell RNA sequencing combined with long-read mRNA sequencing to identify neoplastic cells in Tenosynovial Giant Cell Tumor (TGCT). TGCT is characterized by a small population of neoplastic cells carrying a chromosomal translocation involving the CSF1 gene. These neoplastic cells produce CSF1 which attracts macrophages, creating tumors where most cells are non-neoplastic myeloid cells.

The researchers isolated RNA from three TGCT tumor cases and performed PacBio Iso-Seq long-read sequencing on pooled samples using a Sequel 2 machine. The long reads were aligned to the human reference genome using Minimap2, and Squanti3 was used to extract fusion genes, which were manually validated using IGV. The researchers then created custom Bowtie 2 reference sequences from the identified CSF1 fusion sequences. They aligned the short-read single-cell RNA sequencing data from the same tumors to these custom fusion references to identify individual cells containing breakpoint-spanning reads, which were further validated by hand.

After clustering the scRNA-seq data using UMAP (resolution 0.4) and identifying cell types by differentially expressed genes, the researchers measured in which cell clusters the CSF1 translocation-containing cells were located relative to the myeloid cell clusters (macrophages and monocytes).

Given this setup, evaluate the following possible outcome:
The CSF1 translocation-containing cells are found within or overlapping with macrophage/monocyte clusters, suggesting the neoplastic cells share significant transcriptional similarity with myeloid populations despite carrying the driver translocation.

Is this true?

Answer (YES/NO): NO